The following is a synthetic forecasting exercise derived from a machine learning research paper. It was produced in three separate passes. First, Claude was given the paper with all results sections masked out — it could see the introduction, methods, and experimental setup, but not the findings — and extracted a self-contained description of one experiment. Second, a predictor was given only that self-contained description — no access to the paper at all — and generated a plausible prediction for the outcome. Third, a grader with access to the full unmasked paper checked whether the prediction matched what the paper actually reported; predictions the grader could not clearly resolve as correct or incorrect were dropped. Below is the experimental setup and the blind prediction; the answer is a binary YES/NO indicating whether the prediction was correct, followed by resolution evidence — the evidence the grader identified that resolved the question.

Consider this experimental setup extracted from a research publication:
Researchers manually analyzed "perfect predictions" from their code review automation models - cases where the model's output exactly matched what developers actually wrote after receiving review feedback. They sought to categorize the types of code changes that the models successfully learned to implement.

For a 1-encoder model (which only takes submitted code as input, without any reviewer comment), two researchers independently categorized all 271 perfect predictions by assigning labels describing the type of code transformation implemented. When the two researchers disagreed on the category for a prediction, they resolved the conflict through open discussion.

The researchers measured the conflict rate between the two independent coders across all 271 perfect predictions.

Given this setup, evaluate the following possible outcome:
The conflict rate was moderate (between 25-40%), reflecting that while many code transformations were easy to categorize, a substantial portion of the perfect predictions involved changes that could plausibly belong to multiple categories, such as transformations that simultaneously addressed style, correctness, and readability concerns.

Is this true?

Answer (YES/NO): NO